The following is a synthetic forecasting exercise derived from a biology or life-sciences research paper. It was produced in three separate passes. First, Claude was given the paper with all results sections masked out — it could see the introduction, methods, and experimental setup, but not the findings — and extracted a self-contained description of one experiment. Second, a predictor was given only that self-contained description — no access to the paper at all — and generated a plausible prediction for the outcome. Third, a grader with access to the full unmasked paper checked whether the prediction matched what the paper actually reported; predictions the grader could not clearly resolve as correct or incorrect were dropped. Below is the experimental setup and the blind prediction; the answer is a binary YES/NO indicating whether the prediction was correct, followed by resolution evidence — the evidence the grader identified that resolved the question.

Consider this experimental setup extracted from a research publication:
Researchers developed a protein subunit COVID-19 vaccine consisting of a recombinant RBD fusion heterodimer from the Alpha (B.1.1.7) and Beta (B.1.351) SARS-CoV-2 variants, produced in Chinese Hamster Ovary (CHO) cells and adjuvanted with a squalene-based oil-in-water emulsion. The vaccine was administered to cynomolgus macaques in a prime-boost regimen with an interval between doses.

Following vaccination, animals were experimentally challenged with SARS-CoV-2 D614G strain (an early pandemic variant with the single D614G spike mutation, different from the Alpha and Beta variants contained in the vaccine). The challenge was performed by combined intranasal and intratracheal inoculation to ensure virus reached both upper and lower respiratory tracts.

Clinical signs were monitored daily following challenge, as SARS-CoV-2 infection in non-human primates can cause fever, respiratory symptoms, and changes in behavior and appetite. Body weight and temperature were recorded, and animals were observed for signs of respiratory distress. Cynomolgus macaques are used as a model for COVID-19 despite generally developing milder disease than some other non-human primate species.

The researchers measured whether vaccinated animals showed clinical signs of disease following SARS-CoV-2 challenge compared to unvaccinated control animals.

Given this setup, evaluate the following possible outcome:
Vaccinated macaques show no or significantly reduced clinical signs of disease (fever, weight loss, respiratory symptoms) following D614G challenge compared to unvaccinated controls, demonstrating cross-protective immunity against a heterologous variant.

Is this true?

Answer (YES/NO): NO